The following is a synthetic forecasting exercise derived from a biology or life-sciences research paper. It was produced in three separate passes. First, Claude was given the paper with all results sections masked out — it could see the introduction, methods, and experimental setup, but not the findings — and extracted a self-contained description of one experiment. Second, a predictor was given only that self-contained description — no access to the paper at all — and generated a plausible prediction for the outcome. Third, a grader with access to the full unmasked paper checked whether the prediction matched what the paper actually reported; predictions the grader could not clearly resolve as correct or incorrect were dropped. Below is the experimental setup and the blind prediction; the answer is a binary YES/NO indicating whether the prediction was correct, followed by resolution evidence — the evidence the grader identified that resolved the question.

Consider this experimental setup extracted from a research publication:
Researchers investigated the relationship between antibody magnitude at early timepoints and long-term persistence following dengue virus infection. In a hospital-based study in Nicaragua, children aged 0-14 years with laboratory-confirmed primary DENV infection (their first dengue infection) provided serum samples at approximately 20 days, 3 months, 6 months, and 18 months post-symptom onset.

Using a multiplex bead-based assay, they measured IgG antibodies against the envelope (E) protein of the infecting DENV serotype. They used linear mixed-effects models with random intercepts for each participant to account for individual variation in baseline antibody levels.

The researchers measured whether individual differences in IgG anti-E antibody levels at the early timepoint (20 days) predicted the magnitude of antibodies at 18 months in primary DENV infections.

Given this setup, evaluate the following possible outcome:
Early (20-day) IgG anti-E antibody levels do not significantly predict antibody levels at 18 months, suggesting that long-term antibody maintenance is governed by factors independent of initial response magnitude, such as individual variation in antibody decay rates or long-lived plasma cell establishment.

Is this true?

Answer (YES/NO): NO